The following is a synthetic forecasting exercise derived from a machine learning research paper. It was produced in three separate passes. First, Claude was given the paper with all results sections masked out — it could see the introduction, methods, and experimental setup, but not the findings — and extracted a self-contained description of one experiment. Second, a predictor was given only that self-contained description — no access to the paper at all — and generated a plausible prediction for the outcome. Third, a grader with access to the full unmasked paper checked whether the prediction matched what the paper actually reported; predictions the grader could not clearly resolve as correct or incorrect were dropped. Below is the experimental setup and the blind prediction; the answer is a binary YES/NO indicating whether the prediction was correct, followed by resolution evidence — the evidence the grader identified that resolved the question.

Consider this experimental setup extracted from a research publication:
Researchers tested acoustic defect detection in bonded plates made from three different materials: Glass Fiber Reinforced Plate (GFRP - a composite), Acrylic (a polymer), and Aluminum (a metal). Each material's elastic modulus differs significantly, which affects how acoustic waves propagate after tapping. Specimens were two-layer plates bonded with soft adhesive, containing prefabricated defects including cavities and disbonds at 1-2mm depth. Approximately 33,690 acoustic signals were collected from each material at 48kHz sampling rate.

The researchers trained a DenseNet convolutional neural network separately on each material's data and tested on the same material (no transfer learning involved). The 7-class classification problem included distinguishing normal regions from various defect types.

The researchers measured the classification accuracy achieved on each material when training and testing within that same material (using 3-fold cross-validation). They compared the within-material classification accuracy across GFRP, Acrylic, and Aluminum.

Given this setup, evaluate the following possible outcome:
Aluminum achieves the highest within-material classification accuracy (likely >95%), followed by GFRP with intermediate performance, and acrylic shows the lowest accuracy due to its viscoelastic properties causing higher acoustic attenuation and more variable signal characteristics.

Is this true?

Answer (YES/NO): YES